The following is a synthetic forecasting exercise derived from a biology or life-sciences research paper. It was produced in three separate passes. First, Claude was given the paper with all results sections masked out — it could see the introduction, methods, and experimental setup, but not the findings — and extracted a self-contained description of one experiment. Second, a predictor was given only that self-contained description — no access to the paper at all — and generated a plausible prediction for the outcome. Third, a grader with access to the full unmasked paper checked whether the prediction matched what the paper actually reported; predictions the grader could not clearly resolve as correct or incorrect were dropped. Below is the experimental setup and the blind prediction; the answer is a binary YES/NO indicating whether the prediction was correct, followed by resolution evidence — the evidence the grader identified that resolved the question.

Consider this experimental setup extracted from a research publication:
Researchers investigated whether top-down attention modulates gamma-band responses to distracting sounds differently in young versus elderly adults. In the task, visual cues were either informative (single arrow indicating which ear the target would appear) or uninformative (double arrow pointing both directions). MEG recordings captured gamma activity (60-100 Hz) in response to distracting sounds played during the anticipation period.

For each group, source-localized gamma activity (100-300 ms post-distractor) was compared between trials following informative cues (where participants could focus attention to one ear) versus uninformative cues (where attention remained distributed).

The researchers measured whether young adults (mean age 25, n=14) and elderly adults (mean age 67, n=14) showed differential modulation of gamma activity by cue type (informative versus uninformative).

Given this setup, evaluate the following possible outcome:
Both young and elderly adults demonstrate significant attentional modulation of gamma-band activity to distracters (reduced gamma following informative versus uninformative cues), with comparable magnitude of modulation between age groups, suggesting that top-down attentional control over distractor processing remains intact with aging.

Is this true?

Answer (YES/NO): NO